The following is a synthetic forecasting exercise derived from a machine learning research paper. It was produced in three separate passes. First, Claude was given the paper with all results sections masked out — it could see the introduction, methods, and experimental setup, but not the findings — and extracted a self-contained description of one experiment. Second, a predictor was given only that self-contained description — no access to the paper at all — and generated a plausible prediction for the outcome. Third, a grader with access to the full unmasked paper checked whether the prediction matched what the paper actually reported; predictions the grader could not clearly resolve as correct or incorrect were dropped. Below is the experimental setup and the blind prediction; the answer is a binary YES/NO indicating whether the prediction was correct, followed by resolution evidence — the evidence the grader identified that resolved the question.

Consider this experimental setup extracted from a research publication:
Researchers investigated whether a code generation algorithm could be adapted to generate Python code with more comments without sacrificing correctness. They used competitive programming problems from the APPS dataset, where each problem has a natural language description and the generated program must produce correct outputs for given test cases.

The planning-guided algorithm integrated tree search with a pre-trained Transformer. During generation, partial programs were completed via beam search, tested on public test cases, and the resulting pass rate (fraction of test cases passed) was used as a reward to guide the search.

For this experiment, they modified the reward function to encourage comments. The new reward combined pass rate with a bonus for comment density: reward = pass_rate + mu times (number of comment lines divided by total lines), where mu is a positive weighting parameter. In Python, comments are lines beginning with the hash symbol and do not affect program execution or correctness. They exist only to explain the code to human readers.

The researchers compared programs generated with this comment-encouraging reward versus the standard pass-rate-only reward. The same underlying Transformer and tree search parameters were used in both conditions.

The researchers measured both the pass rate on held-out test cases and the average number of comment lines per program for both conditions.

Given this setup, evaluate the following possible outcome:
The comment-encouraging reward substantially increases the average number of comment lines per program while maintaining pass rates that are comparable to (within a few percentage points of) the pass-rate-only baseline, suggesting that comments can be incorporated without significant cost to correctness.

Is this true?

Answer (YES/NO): YES